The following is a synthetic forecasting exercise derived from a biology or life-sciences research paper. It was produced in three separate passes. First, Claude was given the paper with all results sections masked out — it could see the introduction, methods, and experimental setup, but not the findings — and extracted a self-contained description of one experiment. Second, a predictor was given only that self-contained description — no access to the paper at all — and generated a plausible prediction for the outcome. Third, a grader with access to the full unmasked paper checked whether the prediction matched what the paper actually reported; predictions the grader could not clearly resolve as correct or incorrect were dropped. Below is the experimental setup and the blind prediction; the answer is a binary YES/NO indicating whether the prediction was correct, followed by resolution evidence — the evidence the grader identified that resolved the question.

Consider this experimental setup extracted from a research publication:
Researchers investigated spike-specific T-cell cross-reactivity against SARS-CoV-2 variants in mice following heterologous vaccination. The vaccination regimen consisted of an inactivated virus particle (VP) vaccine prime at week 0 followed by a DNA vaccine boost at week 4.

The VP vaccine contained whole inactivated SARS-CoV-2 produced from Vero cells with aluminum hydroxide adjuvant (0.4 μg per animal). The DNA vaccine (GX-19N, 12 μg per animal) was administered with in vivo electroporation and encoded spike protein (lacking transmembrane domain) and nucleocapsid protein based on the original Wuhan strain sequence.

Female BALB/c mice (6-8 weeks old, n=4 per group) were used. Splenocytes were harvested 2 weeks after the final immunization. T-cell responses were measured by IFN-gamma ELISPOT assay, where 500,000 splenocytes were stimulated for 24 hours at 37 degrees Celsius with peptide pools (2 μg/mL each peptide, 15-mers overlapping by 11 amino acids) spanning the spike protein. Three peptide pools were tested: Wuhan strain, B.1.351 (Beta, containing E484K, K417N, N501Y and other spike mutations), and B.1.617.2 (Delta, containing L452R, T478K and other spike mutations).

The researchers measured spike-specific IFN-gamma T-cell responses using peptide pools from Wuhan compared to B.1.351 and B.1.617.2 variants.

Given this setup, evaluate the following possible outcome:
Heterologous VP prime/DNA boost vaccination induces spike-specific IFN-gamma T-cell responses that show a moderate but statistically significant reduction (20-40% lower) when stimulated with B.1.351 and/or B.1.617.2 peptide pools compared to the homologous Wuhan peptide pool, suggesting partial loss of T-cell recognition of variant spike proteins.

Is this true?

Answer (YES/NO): NO